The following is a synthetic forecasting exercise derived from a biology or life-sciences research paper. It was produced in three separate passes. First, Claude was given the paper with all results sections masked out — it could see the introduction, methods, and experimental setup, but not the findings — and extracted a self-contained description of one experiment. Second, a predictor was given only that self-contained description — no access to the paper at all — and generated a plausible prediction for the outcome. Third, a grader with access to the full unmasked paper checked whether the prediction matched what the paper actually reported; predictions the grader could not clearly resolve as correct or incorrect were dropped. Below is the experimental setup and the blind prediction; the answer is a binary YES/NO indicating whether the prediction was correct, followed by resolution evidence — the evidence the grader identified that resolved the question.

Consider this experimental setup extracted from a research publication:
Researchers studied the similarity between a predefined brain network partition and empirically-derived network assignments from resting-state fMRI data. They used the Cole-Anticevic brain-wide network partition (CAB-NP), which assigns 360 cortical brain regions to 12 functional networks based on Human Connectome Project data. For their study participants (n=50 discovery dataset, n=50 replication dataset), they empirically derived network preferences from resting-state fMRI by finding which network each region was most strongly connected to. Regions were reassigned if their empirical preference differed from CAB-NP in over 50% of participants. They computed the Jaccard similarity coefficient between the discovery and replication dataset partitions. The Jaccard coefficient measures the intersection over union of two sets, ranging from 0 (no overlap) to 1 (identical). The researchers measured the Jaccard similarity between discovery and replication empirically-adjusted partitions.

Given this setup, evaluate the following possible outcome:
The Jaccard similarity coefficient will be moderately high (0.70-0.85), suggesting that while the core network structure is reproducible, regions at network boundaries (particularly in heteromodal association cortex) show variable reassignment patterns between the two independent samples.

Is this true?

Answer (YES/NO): NO